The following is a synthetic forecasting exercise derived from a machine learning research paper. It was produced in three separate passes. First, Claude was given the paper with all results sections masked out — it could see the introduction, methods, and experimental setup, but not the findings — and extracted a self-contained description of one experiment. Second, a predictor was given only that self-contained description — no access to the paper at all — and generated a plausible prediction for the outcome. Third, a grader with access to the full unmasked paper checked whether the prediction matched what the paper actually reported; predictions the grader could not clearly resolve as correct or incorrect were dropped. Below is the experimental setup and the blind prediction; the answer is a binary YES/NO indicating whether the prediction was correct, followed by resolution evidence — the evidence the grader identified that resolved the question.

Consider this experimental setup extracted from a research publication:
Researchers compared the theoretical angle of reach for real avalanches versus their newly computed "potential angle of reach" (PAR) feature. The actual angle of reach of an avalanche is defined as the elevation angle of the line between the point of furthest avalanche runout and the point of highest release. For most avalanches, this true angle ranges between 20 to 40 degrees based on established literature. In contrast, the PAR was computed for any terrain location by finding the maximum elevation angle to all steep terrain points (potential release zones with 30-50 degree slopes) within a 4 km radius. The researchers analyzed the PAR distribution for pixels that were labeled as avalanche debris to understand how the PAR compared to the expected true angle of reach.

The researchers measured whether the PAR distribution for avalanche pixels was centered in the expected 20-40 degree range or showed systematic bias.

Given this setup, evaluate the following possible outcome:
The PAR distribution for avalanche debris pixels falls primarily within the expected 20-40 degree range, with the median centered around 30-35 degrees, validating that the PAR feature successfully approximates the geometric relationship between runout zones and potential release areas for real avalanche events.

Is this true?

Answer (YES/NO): NO